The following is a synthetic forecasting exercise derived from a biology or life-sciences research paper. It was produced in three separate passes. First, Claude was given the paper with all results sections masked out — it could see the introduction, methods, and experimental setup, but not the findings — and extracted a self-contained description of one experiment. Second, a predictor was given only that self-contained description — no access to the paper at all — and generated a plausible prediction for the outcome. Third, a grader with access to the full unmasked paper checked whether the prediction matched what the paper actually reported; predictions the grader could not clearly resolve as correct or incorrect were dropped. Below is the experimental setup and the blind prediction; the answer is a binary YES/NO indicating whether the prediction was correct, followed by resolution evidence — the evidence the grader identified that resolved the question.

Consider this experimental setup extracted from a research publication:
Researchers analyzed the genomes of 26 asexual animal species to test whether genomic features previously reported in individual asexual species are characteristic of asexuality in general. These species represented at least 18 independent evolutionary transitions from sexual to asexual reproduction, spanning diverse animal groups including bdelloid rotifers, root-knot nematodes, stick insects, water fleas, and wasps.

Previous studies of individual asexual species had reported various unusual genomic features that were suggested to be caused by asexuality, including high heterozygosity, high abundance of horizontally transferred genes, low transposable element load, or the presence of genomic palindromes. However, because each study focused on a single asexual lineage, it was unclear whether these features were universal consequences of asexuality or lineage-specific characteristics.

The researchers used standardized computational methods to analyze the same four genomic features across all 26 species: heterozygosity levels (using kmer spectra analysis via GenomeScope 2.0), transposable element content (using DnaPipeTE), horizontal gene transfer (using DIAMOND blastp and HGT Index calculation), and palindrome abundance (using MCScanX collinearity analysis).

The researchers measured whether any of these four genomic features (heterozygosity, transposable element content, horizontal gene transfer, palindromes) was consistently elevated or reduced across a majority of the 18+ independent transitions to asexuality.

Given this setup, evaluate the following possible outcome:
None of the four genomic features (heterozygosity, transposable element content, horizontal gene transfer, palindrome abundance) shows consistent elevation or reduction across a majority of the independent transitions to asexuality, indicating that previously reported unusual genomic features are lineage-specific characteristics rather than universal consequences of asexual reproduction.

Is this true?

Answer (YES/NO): YES